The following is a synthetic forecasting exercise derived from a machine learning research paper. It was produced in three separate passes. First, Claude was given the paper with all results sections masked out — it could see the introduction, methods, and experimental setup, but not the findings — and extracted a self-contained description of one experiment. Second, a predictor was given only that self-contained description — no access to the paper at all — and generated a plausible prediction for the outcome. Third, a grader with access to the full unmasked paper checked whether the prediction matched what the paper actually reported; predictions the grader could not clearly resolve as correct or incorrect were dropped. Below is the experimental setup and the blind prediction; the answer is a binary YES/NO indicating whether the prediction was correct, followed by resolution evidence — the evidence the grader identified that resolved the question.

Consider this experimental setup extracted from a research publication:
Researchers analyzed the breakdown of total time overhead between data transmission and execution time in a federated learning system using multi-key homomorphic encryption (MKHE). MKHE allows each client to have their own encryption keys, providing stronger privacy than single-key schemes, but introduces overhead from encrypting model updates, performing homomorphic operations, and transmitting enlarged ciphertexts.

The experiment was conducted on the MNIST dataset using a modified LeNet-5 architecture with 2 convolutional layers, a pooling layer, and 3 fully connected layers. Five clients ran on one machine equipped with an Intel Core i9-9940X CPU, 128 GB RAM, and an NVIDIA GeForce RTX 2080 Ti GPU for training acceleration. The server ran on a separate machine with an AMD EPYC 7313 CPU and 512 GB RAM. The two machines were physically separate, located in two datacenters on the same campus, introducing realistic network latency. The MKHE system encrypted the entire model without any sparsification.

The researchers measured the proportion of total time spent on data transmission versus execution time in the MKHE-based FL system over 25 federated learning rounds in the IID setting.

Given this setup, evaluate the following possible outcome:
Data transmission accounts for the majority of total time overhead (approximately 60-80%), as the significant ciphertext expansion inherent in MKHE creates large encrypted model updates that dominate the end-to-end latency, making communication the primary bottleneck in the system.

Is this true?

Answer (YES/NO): NO